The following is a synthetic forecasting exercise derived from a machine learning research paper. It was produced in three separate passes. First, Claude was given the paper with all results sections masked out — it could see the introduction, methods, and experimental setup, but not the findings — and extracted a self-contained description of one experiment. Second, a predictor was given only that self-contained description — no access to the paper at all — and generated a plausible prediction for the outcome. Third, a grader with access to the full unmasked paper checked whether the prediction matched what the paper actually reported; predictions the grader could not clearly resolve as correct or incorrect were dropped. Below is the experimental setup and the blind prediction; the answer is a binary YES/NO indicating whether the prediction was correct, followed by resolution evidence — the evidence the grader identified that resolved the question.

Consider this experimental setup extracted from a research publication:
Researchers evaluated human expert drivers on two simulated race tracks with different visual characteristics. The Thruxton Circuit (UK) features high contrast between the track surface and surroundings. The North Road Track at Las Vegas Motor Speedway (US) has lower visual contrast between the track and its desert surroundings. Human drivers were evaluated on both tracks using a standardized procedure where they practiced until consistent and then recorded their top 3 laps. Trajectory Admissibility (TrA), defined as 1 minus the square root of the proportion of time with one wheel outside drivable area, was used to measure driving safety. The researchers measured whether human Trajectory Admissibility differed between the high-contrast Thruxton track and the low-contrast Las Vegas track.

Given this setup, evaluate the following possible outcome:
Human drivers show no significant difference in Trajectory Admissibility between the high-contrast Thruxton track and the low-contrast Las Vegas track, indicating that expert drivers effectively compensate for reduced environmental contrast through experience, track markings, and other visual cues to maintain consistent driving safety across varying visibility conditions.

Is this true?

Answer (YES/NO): NO